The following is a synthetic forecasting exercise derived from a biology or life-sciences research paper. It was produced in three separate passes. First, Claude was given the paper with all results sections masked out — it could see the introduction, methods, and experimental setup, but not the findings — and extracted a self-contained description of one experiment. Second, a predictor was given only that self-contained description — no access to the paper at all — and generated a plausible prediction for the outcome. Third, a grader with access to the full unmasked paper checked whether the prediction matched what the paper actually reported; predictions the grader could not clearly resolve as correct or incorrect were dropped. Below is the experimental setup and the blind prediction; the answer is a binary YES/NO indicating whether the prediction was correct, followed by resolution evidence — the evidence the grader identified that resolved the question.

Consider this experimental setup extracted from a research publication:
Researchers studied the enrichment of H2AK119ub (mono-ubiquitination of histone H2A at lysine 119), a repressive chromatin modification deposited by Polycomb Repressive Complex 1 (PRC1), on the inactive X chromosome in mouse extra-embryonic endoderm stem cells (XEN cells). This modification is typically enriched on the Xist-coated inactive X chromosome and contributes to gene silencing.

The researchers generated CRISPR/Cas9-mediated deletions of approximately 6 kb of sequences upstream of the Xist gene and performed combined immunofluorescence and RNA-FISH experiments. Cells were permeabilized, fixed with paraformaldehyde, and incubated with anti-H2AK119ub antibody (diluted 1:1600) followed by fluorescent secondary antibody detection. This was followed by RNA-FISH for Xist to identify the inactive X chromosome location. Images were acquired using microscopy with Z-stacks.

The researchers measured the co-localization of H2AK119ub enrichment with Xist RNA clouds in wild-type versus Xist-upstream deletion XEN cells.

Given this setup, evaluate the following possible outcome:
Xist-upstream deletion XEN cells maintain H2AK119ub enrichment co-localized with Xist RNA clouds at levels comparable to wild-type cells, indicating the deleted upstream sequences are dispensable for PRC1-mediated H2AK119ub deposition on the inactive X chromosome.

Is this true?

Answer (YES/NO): YES